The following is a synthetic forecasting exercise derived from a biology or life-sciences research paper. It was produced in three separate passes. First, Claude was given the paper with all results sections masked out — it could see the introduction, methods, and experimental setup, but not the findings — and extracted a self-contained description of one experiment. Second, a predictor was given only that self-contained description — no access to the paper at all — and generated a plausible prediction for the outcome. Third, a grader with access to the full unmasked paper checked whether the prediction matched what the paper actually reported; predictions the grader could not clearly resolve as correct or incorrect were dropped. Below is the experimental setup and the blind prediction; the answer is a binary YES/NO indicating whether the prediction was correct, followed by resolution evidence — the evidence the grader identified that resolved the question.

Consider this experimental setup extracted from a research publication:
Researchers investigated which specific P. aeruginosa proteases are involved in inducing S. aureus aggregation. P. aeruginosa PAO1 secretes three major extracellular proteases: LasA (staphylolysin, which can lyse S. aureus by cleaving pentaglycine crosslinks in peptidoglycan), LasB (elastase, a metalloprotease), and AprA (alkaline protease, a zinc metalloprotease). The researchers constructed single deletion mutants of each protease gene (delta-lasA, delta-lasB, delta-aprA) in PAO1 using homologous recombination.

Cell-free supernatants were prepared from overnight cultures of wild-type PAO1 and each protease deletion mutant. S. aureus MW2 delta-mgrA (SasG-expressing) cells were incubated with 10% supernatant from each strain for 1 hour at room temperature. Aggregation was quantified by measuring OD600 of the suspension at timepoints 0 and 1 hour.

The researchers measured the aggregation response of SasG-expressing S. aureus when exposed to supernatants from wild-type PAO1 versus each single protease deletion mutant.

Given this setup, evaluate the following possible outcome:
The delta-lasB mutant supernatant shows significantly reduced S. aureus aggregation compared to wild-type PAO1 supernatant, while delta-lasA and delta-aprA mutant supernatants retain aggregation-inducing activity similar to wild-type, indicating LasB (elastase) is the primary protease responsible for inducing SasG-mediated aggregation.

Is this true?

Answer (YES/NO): NO